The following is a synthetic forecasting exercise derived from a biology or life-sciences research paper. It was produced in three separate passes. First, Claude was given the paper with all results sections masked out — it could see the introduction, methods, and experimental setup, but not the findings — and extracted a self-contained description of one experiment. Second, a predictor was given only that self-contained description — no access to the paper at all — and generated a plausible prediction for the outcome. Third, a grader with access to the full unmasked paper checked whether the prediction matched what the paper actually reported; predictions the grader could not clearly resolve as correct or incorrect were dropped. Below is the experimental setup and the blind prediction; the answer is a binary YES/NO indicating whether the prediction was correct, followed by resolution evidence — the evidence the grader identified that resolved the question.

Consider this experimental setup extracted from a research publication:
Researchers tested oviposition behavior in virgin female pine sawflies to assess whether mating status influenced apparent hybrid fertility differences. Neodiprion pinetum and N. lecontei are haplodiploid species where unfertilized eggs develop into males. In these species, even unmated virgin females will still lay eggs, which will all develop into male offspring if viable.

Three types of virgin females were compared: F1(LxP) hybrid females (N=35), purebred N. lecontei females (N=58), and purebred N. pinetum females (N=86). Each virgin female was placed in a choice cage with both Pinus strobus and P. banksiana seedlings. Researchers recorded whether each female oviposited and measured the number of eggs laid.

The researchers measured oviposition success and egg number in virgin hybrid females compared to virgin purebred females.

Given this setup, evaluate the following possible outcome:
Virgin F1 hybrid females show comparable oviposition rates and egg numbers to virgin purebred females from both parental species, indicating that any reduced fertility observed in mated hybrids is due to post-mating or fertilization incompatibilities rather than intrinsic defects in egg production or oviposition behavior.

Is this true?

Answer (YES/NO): YES